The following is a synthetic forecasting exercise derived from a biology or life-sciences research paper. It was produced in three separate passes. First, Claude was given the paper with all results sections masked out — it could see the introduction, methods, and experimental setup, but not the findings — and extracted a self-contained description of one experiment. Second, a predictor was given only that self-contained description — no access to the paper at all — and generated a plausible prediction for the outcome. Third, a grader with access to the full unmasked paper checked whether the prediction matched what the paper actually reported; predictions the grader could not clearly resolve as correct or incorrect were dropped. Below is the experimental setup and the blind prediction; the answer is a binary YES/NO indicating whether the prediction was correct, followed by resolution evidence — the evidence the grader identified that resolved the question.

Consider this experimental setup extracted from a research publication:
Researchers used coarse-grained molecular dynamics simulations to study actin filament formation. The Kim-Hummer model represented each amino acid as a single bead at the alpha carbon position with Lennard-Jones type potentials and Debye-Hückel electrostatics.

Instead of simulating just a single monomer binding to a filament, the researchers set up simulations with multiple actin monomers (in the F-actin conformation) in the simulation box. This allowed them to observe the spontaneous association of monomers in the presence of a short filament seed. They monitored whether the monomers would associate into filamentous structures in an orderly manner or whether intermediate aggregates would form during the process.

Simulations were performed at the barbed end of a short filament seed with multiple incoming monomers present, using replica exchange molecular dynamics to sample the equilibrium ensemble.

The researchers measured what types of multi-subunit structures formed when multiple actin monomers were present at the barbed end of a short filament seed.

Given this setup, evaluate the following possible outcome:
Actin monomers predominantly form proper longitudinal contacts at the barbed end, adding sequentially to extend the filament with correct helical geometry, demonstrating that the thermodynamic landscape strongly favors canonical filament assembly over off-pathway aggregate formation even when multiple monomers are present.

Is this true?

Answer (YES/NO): NO